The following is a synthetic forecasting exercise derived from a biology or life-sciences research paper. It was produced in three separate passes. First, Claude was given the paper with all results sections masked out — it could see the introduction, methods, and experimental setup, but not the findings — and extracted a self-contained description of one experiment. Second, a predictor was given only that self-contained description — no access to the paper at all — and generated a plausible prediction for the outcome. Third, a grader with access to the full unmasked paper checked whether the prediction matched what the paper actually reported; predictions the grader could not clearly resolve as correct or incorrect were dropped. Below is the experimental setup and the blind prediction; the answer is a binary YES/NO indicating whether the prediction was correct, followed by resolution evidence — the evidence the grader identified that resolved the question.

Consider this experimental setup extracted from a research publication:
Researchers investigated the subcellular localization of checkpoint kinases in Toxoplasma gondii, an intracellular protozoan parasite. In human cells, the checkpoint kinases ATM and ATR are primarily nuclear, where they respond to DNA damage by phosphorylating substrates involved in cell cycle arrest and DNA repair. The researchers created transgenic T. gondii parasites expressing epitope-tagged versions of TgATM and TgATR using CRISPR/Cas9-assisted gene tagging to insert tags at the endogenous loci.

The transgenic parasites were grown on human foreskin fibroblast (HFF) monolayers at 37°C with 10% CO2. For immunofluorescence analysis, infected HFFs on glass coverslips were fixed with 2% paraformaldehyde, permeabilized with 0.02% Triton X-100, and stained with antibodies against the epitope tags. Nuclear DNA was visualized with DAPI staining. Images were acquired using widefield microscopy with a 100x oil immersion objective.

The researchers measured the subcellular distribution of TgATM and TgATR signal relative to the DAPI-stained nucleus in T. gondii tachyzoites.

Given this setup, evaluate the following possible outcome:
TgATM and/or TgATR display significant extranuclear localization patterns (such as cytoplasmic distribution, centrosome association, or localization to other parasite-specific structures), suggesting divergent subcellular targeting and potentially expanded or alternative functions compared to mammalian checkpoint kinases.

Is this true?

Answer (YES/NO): YES